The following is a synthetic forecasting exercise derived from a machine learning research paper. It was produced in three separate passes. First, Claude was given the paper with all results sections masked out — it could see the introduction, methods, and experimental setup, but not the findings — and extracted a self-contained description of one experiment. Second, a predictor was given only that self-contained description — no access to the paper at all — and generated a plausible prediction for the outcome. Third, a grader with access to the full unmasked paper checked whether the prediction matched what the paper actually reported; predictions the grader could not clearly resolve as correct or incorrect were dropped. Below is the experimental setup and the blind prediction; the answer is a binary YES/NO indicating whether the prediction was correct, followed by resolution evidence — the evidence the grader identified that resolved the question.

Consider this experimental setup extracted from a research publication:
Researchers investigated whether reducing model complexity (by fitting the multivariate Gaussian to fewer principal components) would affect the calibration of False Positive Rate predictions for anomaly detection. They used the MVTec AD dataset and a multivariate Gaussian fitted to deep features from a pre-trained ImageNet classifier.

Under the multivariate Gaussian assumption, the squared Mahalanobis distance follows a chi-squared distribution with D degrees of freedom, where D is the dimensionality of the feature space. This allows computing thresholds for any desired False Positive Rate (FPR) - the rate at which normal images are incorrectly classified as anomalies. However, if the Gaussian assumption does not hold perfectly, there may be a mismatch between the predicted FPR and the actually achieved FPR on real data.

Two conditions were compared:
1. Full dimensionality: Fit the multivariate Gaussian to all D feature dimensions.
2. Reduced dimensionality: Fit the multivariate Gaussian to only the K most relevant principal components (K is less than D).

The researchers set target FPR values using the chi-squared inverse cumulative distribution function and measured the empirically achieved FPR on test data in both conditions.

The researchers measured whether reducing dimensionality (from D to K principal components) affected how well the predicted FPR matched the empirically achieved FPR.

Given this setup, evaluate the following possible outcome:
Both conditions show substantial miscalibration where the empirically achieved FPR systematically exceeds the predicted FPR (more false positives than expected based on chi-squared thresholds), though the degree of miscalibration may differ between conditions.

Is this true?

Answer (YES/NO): NO